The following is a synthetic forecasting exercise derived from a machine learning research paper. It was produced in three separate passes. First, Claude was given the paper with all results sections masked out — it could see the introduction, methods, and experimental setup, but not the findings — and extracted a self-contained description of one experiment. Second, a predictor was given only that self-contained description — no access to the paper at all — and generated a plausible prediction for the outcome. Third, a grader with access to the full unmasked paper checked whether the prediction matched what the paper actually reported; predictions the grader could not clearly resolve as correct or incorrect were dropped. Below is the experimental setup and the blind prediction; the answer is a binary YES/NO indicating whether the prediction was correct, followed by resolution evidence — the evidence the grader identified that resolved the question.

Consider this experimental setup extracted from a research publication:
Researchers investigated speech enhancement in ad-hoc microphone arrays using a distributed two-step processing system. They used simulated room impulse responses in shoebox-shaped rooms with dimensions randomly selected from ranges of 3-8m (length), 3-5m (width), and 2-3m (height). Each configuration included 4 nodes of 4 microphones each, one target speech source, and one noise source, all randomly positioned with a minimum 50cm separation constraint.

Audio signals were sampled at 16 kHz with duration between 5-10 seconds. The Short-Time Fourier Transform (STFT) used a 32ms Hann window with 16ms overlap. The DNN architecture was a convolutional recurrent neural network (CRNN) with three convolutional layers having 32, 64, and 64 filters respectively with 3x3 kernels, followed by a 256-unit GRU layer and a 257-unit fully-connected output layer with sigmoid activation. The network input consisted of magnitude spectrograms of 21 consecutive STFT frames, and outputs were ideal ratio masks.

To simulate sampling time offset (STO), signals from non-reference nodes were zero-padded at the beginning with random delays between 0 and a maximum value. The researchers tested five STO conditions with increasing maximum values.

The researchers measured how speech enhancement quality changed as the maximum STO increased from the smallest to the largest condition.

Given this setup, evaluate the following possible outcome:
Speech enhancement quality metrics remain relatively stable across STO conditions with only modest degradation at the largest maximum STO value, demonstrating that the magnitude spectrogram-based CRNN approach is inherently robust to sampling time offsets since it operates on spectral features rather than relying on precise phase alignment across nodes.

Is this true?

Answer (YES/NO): NO